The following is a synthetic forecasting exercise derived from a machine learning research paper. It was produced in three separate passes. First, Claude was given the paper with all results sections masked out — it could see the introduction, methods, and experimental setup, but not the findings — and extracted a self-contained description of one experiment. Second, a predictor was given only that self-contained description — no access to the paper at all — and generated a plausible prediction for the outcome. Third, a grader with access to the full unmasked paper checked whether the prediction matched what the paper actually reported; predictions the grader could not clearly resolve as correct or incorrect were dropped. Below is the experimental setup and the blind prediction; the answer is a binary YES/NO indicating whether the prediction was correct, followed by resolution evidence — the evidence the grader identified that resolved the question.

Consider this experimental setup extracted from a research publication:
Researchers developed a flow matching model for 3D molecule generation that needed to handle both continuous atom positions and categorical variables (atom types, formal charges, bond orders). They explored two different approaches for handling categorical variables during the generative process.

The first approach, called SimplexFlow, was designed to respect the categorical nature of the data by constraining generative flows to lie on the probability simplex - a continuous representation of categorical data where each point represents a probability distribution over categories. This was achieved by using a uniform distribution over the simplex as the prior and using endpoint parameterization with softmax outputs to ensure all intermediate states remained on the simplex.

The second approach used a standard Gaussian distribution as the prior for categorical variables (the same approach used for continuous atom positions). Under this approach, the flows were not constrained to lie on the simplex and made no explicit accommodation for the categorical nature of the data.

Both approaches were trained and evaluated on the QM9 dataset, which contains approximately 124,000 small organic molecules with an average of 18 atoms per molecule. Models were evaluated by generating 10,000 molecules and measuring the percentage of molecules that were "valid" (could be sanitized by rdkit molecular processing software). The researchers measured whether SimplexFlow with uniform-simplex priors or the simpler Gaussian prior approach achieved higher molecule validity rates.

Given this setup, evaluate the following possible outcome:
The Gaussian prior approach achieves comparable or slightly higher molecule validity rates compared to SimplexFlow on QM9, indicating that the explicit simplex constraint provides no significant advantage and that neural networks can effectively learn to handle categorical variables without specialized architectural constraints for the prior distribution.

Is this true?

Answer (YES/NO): NO